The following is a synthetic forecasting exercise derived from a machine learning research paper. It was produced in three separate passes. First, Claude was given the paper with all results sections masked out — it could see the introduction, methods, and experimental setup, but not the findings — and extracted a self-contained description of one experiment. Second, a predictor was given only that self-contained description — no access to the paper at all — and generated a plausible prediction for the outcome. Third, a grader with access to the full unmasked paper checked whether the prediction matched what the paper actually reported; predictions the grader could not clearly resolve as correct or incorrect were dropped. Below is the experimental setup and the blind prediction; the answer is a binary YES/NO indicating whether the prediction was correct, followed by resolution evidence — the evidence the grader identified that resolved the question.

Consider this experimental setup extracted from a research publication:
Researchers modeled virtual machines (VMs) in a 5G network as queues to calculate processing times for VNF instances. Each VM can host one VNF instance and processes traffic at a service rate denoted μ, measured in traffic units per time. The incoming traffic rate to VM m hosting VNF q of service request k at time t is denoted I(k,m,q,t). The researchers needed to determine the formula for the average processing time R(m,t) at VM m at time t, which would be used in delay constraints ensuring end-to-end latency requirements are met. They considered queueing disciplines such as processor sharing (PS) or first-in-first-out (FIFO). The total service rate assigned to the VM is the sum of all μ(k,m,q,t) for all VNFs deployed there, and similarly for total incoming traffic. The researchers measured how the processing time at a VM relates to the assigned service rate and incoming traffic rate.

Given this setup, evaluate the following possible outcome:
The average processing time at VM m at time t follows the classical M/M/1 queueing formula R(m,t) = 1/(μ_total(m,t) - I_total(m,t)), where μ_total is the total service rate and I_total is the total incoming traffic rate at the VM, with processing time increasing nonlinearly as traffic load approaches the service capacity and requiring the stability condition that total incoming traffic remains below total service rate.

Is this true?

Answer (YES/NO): YES